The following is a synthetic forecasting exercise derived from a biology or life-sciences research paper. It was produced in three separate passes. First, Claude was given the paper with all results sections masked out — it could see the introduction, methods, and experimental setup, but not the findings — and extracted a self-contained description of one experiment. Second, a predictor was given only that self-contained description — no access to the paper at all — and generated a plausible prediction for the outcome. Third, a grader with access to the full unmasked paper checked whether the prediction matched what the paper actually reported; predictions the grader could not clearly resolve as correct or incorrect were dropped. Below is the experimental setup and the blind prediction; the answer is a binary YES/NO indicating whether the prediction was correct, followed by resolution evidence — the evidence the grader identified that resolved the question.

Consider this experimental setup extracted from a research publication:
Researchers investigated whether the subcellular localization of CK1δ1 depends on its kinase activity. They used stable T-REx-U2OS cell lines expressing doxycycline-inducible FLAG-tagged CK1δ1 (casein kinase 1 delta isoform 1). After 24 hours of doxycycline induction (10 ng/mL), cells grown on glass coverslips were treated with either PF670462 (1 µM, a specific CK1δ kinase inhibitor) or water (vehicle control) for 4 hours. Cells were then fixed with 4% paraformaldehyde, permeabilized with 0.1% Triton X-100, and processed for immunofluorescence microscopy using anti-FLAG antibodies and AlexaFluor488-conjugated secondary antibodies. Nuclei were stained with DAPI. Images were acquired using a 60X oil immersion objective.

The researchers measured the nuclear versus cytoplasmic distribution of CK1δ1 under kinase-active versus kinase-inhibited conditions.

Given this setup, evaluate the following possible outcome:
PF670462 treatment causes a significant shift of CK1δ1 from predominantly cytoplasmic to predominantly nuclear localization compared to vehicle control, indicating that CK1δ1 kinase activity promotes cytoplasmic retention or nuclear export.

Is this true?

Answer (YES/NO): YES